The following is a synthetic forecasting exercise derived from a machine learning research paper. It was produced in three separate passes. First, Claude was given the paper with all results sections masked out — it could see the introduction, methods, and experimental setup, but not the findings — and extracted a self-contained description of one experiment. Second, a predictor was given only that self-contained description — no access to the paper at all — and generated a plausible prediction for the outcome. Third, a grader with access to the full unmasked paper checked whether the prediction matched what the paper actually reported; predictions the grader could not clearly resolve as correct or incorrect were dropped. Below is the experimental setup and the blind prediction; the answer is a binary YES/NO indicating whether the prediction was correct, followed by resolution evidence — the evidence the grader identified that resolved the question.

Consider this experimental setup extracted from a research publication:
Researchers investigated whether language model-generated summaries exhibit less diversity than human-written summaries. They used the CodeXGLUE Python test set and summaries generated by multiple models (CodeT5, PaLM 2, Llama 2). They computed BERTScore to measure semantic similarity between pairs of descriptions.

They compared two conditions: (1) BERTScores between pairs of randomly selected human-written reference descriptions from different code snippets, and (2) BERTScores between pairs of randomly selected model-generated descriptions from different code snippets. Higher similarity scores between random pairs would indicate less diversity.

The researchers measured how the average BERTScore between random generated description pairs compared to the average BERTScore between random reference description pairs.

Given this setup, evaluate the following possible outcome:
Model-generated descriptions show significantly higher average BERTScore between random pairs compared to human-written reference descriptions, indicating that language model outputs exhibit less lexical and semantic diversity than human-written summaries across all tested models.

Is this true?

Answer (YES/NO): YES